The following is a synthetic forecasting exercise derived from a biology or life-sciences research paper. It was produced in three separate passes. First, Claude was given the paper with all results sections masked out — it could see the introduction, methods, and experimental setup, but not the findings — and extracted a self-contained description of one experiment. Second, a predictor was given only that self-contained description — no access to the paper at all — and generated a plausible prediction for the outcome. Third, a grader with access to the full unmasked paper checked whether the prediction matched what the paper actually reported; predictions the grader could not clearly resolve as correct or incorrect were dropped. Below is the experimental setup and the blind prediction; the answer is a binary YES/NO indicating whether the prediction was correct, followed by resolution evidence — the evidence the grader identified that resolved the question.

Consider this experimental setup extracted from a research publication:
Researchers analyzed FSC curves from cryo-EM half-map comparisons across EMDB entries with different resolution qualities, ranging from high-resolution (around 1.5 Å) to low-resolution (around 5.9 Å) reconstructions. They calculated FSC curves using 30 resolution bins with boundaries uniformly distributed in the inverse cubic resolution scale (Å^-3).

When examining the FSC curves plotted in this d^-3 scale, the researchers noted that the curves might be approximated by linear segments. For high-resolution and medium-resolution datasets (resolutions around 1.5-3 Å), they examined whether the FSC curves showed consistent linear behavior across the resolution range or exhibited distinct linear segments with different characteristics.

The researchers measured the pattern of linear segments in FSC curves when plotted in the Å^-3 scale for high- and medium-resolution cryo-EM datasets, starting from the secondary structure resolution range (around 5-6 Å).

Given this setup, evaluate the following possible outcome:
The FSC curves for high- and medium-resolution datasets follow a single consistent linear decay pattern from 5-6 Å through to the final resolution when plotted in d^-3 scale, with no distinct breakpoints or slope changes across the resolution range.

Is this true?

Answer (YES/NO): NO